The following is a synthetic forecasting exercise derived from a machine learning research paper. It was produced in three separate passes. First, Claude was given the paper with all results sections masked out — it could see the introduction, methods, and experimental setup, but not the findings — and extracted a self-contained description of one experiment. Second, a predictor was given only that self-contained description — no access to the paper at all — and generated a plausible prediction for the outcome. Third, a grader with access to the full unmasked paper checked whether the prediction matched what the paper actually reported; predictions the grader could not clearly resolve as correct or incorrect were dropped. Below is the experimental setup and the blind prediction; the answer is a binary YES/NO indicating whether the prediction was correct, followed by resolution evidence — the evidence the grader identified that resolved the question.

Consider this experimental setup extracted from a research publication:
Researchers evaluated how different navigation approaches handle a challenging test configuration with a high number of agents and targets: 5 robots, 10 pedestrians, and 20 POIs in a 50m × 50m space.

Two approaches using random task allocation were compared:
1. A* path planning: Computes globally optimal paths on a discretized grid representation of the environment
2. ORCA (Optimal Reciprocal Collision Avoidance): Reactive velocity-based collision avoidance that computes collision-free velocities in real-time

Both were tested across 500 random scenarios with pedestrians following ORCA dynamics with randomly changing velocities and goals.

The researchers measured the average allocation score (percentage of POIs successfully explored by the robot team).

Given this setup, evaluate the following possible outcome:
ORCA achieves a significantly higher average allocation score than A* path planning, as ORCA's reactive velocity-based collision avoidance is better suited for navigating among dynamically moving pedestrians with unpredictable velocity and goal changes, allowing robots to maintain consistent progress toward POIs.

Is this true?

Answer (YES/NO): YES